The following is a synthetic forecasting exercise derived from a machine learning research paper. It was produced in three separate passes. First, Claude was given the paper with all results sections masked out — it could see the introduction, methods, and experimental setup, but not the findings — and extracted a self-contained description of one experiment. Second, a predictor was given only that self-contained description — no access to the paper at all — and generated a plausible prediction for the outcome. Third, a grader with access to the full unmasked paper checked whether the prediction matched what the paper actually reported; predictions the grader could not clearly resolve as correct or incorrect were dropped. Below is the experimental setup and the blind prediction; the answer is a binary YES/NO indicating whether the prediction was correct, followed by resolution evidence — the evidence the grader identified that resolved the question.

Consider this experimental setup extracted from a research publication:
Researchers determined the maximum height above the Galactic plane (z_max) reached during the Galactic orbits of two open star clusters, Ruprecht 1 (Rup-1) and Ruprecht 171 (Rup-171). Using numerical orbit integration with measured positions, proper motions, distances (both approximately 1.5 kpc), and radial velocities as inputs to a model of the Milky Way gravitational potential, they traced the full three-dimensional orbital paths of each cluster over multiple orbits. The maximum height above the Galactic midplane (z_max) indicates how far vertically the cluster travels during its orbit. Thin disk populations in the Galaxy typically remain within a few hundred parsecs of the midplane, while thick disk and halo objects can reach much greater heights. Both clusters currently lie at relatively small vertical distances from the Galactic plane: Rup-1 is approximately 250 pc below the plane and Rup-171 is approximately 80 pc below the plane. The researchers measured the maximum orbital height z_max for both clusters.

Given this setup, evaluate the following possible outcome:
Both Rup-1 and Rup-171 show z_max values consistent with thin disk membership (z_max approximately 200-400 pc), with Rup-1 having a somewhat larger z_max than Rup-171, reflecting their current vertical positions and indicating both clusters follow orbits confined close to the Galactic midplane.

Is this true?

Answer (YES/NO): NO